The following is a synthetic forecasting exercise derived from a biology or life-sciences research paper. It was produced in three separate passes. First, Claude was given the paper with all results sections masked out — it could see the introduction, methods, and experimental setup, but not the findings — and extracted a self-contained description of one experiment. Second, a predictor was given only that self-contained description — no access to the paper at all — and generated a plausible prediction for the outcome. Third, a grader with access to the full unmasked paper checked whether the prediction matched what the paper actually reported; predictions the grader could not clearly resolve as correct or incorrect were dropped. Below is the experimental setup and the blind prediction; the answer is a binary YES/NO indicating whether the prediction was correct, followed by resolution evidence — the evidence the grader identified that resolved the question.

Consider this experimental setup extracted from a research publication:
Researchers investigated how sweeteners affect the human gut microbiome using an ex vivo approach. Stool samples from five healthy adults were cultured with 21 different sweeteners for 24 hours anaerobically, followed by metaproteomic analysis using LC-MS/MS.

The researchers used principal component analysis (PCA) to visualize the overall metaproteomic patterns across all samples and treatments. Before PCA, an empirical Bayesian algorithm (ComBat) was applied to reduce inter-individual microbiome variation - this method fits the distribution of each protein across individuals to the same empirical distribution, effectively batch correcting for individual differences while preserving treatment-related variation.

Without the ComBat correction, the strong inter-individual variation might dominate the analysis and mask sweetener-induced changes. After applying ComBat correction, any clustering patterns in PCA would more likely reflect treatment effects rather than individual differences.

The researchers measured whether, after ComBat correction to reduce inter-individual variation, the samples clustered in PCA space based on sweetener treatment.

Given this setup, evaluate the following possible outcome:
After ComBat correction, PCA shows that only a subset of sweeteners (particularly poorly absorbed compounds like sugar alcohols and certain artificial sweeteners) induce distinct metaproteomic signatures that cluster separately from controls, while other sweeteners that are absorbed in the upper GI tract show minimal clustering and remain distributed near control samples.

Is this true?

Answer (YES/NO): NO